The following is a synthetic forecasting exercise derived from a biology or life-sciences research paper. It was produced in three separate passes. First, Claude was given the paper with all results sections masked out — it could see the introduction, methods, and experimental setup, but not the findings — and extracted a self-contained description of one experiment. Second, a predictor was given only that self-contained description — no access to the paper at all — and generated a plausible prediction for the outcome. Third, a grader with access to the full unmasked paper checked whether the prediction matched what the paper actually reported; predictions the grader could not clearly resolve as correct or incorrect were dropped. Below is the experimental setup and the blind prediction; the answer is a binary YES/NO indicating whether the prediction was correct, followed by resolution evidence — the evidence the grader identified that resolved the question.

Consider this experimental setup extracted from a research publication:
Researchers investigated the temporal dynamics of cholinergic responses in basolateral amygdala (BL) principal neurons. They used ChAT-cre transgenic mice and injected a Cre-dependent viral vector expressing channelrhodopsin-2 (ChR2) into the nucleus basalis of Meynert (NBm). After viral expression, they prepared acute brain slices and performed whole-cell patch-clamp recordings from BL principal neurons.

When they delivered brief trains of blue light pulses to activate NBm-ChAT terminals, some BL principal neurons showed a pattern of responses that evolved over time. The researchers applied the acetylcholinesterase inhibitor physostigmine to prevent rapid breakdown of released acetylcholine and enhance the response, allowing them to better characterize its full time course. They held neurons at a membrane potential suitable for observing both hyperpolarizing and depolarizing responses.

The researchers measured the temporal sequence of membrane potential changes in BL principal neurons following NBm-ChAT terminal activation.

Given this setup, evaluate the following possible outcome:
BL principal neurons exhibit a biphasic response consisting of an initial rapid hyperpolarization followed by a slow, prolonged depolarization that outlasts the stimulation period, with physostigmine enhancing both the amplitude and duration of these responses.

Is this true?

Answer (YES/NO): NO